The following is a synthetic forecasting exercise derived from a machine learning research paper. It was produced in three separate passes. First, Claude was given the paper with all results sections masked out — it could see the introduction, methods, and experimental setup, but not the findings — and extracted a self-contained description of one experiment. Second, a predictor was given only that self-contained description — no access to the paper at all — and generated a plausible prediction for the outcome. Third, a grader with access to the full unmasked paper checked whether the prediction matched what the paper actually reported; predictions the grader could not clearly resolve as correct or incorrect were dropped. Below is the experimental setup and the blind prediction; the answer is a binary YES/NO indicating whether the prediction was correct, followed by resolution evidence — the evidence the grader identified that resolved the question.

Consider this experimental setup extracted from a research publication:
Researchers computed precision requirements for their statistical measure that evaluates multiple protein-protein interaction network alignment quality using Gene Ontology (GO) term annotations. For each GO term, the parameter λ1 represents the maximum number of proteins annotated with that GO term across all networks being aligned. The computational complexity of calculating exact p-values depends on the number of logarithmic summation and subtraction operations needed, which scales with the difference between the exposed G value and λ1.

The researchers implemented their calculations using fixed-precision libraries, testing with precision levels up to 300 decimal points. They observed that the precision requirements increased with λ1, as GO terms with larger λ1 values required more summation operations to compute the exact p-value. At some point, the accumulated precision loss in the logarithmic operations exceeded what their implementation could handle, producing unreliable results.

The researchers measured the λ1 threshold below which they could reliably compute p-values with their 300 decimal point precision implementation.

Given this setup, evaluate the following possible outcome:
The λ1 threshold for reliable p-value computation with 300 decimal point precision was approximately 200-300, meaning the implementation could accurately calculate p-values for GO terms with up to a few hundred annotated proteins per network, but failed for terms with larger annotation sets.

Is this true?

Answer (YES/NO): NO